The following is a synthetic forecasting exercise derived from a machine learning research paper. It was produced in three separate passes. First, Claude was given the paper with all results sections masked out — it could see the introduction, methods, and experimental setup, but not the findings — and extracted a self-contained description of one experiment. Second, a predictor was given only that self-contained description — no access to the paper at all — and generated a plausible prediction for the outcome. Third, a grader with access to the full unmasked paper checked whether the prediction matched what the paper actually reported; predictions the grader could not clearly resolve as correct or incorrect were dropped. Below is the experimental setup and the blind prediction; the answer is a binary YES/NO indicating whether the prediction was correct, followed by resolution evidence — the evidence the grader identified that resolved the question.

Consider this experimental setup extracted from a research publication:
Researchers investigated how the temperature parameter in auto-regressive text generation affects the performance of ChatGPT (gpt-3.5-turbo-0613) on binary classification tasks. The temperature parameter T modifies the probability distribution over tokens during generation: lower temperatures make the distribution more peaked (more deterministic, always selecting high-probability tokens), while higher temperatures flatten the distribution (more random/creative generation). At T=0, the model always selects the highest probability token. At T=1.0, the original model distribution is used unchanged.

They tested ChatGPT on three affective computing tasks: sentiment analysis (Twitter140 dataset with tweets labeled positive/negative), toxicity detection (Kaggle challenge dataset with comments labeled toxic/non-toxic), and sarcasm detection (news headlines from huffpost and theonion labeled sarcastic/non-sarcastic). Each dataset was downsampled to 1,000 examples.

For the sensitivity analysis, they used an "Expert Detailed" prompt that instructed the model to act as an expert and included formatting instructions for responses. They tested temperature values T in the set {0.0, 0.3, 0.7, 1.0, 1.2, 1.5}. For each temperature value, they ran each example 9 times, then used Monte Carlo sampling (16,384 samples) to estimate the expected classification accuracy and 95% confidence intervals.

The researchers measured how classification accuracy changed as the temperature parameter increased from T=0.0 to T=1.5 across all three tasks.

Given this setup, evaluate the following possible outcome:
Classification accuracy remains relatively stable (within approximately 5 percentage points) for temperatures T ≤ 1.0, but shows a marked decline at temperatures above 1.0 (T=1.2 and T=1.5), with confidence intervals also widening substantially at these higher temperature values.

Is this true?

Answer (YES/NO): NO